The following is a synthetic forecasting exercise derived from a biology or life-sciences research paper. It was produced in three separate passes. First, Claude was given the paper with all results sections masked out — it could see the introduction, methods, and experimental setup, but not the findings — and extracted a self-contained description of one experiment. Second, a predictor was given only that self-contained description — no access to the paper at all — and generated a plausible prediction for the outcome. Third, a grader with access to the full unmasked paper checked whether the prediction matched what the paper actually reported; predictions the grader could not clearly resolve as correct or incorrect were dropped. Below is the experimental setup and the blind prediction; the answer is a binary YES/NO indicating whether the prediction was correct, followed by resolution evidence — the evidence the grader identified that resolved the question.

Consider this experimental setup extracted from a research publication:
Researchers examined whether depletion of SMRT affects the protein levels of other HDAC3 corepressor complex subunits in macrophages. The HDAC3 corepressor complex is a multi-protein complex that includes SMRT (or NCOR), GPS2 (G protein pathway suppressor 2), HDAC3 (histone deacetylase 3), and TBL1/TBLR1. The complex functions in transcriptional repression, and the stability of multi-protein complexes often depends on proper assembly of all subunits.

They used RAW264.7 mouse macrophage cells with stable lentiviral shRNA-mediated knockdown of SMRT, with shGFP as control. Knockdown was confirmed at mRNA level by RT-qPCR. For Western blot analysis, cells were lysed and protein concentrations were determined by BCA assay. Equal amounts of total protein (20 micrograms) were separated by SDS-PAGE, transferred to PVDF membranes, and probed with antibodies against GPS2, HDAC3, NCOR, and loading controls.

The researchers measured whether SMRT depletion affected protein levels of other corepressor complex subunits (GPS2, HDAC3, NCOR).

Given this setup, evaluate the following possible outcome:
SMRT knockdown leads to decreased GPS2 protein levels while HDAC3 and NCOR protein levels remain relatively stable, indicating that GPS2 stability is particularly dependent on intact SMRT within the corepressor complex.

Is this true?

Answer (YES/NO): NO